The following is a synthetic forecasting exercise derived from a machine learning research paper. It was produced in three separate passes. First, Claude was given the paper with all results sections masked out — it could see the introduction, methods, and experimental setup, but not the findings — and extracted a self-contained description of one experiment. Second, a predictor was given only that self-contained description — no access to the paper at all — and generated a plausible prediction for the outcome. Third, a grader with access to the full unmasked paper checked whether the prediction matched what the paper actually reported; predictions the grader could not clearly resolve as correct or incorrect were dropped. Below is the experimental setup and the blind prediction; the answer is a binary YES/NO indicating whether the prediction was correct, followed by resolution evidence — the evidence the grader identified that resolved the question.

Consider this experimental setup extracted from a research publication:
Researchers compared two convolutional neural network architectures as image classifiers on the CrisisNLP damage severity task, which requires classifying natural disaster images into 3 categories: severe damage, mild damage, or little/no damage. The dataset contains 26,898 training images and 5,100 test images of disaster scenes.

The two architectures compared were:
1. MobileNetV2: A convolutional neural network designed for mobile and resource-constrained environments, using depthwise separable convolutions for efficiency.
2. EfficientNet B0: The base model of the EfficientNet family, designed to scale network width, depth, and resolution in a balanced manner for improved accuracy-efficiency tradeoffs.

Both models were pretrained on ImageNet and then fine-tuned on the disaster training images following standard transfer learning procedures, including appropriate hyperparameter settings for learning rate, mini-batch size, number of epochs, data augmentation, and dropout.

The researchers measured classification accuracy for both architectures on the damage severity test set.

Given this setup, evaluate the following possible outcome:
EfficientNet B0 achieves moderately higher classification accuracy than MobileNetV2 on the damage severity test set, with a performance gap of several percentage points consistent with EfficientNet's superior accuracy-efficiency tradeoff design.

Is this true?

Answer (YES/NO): YES